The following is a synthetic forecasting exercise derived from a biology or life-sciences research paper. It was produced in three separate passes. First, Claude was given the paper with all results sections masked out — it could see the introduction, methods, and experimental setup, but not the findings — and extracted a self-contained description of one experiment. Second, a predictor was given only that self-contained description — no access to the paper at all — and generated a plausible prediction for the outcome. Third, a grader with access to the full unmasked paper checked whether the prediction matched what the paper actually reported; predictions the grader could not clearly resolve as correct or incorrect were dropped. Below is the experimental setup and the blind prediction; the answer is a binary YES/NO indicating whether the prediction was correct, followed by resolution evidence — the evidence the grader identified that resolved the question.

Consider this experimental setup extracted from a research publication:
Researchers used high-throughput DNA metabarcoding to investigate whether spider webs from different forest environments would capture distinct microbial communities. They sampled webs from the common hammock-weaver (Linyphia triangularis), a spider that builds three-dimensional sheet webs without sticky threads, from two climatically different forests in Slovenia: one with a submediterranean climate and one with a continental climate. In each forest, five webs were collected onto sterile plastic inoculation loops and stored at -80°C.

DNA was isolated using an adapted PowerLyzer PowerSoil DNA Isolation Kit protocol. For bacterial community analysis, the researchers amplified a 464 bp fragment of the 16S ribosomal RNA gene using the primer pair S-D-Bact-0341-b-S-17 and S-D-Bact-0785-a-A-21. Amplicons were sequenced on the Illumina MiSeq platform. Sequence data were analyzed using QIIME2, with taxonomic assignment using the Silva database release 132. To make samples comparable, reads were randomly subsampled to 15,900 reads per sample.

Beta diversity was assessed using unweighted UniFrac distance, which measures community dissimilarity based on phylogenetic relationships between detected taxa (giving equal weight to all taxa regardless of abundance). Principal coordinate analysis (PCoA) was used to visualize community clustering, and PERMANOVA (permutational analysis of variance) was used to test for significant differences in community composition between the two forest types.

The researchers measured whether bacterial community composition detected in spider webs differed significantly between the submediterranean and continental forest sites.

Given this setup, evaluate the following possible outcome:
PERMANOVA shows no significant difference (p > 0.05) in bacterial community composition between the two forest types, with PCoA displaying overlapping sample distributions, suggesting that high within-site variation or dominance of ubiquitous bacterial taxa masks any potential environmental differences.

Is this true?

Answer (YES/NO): NO